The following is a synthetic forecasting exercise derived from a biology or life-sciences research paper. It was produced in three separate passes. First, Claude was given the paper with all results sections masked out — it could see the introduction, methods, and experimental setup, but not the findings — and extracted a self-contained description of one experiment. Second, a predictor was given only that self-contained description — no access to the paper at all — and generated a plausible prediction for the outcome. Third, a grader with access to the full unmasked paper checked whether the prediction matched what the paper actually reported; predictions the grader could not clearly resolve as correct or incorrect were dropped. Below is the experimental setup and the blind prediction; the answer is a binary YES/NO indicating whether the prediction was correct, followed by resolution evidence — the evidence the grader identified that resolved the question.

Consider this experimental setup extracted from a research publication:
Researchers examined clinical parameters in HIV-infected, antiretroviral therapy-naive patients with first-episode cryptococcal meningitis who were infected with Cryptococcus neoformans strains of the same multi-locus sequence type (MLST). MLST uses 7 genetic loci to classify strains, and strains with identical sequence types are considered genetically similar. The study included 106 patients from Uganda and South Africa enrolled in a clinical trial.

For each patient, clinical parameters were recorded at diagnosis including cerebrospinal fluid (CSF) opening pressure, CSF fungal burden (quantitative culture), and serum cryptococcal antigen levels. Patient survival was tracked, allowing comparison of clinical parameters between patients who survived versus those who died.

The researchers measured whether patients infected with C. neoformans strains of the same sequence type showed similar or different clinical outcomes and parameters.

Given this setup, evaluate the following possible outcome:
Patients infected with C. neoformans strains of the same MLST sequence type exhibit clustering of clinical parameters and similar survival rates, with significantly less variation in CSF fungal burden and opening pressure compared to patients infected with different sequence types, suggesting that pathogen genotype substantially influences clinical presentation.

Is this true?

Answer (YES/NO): NO